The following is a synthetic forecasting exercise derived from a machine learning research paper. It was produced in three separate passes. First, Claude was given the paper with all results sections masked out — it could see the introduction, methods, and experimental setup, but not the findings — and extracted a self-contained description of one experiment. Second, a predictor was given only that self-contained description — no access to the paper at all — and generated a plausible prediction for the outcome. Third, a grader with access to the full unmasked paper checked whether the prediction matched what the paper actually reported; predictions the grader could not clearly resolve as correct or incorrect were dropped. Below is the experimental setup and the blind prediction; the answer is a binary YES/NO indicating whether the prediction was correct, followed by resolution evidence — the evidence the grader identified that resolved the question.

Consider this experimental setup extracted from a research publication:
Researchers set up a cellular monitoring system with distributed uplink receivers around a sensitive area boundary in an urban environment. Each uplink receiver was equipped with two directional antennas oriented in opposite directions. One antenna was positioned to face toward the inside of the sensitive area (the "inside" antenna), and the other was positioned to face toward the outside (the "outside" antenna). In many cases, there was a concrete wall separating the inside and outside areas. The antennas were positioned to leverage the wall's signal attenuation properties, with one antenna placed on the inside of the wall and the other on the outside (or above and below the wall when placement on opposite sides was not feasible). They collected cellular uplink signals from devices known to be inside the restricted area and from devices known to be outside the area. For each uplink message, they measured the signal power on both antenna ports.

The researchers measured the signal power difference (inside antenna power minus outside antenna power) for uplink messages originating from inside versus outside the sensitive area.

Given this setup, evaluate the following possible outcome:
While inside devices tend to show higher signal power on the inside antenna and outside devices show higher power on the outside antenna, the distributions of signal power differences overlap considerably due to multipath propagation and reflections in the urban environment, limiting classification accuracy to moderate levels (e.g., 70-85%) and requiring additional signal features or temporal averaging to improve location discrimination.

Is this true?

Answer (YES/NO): NO